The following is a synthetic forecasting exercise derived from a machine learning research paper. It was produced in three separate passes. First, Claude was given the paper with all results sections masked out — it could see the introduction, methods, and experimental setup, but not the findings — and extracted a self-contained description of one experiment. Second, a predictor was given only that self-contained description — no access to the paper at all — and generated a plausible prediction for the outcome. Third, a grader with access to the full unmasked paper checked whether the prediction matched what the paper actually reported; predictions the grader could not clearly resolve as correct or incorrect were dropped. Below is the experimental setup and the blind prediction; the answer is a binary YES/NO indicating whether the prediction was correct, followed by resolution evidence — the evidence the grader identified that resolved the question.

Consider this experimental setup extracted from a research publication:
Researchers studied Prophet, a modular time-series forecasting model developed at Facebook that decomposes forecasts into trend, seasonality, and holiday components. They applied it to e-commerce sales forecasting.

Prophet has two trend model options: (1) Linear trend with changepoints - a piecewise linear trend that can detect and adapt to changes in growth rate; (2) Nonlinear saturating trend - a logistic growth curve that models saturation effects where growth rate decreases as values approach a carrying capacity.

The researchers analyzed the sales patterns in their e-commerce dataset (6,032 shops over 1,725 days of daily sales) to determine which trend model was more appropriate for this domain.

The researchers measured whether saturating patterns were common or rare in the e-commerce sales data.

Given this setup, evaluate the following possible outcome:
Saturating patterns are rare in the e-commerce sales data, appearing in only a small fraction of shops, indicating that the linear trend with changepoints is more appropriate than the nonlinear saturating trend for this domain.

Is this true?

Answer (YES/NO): YES